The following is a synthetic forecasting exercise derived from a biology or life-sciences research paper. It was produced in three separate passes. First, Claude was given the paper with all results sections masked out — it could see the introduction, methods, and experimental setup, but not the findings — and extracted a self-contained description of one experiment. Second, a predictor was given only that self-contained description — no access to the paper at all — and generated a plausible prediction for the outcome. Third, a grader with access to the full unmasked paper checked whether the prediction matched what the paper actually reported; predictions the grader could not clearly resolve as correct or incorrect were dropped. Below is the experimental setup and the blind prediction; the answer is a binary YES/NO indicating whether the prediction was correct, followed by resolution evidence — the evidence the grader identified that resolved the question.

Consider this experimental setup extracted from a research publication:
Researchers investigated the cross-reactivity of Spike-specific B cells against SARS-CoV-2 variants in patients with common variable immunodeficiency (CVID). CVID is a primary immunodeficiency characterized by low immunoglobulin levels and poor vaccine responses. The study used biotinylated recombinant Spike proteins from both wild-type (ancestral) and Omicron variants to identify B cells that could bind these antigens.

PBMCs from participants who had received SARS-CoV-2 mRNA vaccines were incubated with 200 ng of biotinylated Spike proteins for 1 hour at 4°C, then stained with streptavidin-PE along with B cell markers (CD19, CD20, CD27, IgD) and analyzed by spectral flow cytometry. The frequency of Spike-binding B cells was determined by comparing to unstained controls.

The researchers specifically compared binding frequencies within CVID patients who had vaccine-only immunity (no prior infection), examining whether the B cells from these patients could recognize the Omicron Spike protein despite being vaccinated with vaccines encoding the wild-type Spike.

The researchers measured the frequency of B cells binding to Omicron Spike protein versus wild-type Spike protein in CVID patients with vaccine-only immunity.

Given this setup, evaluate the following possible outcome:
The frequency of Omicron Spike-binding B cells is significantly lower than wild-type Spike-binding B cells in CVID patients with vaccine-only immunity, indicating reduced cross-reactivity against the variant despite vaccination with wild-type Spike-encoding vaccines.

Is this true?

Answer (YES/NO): NO